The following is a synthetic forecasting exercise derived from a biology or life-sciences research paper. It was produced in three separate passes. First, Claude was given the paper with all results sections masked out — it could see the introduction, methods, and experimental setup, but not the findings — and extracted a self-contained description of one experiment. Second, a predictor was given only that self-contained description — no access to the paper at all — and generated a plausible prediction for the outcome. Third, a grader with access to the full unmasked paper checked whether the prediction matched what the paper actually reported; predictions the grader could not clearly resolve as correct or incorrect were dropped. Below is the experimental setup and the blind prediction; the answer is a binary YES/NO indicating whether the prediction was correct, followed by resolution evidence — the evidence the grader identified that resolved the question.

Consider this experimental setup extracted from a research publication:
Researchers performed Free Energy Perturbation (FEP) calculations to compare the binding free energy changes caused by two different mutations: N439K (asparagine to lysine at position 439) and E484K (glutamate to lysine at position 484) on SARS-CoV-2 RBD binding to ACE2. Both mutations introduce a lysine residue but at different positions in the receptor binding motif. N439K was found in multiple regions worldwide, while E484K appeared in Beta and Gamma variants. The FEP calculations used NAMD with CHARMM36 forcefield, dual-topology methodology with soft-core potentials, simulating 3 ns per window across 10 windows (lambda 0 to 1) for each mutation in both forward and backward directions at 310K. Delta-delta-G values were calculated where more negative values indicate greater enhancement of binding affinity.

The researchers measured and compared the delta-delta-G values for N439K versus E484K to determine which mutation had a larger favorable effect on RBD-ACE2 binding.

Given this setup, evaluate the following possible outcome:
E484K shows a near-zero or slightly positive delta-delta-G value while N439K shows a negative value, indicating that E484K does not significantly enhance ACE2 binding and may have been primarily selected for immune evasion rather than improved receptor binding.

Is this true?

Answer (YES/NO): NO